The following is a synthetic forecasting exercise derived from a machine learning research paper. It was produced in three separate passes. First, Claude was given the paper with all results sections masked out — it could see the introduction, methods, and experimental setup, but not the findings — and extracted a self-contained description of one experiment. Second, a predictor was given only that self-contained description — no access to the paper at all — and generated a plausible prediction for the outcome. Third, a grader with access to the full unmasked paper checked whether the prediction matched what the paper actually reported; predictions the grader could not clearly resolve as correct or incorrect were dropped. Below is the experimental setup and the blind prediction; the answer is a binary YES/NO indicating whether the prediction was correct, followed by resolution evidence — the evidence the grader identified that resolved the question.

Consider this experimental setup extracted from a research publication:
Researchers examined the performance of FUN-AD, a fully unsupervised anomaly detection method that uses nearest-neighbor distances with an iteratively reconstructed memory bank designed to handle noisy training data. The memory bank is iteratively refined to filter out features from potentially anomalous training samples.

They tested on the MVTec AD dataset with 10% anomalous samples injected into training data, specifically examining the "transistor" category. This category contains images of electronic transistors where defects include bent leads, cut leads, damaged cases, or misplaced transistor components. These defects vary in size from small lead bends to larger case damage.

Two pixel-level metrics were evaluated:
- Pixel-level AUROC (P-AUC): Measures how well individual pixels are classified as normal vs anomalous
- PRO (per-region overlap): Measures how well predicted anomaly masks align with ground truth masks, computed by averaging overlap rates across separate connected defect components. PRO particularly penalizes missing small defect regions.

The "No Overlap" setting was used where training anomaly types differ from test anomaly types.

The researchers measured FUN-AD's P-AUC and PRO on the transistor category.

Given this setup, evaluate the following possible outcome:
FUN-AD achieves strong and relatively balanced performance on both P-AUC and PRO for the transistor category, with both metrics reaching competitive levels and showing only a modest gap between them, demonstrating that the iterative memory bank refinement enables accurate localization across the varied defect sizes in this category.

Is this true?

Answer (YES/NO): NO